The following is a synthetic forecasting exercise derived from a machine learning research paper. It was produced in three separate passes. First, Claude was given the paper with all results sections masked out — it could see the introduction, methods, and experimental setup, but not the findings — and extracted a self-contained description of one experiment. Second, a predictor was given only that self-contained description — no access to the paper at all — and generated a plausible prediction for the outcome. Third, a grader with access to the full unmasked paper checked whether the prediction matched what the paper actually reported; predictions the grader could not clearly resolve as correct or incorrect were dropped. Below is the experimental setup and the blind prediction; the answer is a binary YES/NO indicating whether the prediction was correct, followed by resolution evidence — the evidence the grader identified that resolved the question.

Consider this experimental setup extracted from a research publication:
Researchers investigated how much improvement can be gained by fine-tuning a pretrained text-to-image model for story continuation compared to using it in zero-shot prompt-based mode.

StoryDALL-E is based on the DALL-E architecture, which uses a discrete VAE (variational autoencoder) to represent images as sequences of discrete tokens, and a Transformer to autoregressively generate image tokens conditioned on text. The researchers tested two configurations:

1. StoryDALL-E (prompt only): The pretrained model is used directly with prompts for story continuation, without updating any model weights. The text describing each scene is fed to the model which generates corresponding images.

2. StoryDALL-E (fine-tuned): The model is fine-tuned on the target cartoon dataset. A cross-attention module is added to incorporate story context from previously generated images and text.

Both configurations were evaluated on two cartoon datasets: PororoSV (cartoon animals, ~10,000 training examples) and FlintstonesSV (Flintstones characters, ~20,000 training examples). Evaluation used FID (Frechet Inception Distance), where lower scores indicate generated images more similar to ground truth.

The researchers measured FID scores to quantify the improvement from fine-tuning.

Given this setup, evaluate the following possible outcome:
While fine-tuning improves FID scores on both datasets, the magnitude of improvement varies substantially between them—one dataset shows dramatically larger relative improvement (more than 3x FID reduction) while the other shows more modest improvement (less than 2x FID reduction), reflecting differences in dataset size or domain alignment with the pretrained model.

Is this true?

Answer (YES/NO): NO